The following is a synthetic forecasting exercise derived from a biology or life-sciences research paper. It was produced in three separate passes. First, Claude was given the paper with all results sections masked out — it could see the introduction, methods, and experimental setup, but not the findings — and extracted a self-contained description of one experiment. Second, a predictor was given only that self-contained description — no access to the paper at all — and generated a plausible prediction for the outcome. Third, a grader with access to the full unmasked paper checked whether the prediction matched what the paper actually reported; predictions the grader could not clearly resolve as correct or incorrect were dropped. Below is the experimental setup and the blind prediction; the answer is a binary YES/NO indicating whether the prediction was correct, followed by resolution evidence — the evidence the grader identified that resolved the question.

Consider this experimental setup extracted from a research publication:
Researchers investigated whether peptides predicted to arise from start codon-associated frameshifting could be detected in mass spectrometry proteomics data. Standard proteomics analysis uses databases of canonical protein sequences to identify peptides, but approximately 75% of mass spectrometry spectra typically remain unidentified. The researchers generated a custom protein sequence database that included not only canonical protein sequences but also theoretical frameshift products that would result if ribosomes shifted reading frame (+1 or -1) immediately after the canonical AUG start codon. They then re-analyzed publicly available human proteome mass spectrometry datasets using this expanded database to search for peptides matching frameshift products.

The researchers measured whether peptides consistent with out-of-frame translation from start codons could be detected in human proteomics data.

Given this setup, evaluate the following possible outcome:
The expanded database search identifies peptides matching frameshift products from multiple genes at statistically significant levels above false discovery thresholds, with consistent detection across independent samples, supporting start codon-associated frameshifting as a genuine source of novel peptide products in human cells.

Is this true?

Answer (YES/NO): YES